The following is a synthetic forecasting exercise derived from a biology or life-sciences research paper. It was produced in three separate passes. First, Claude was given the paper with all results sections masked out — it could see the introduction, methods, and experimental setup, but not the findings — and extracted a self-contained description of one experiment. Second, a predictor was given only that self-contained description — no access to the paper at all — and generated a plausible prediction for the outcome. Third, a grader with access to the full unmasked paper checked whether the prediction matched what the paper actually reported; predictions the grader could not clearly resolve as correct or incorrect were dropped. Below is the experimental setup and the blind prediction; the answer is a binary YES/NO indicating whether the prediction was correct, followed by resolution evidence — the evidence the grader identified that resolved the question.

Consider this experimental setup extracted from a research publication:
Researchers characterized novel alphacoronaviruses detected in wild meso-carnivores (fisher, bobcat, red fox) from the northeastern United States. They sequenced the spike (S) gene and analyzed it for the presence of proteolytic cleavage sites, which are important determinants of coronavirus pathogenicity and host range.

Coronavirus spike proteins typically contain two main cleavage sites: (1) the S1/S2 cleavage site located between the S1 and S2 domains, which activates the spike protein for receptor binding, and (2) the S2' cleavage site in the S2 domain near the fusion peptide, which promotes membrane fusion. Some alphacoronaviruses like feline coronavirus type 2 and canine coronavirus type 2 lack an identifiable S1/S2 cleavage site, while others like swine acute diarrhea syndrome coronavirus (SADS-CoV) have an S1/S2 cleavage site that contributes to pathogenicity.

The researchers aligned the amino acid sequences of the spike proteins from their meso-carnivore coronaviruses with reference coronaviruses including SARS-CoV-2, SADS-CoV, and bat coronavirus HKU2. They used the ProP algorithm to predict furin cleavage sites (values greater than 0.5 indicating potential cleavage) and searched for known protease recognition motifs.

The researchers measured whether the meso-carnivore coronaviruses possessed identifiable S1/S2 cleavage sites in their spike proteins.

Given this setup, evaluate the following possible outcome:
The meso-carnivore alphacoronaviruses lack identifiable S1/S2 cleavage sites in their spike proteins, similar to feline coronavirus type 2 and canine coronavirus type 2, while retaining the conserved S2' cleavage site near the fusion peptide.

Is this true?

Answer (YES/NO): NO